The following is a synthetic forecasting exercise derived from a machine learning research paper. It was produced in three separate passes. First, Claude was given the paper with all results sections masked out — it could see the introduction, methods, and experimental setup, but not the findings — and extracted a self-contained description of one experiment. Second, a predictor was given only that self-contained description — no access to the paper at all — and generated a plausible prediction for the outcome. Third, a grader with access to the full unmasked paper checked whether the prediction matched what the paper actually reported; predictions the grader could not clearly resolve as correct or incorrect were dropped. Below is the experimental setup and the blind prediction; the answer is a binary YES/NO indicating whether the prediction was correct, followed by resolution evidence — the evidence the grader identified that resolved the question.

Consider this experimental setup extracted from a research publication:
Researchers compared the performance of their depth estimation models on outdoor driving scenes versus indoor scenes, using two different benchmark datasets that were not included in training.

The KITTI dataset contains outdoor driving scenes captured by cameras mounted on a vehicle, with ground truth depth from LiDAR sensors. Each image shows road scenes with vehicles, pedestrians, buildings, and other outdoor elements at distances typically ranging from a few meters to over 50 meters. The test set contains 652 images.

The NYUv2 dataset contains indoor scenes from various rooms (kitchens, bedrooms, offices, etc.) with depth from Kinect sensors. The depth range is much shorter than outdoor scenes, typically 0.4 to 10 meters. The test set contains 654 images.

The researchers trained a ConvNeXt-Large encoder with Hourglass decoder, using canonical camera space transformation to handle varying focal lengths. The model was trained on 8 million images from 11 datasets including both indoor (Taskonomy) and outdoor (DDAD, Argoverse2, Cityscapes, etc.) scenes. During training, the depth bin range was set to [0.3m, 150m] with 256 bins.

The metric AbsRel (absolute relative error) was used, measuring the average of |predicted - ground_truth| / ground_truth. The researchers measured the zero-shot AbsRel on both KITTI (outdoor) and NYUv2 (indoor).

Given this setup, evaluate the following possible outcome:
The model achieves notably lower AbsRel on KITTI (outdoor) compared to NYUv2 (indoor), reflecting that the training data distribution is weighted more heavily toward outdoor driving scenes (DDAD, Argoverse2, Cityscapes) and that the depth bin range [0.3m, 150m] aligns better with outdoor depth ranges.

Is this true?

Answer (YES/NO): YES